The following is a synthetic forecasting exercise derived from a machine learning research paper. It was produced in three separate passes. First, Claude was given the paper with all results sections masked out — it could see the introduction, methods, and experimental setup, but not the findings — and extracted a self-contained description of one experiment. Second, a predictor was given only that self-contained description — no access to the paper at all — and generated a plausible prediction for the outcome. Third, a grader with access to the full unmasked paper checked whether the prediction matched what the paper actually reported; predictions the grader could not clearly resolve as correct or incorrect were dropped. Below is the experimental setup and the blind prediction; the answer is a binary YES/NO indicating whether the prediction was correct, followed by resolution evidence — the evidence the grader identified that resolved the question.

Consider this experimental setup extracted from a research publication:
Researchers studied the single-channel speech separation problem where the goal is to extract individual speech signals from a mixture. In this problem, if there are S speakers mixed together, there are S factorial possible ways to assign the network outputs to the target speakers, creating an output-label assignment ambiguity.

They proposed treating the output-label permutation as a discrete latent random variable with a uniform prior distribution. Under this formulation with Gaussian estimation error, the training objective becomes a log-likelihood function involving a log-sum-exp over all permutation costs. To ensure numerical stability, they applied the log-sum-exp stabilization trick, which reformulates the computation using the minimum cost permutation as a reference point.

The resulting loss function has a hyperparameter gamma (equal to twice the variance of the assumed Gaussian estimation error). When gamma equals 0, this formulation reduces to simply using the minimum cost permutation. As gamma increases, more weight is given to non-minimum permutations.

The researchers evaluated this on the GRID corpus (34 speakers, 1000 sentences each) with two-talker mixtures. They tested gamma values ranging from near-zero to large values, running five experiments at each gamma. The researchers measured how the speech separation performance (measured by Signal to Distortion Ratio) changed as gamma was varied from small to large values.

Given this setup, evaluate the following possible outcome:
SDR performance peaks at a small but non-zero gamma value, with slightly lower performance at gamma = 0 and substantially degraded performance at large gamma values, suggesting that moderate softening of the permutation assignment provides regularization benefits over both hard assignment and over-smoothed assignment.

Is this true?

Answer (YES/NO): NO